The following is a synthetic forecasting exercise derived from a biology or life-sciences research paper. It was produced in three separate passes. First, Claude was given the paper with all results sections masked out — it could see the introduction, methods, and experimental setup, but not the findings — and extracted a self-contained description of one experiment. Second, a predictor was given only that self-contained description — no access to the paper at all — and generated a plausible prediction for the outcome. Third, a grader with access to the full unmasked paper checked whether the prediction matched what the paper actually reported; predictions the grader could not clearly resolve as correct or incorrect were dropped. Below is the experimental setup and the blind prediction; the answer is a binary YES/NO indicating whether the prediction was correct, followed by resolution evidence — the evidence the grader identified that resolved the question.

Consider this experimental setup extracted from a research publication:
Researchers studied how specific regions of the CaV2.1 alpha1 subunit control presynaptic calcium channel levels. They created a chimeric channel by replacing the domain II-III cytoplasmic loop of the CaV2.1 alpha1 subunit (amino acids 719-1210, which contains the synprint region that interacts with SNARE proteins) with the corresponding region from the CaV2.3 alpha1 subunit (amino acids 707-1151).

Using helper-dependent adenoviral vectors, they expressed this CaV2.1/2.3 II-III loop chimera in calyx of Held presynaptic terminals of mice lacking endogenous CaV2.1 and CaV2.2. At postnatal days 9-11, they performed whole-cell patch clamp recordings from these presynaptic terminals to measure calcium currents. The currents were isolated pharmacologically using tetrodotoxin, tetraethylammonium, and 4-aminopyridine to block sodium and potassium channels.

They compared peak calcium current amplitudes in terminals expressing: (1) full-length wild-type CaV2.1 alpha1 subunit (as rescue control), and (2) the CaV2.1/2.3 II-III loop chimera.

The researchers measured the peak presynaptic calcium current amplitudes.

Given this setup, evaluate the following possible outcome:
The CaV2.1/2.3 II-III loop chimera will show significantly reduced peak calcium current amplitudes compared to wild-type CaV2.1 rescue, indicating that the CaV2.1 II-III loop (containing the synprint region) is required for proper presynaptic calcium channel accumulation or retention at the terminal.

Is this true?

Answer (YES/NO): YES